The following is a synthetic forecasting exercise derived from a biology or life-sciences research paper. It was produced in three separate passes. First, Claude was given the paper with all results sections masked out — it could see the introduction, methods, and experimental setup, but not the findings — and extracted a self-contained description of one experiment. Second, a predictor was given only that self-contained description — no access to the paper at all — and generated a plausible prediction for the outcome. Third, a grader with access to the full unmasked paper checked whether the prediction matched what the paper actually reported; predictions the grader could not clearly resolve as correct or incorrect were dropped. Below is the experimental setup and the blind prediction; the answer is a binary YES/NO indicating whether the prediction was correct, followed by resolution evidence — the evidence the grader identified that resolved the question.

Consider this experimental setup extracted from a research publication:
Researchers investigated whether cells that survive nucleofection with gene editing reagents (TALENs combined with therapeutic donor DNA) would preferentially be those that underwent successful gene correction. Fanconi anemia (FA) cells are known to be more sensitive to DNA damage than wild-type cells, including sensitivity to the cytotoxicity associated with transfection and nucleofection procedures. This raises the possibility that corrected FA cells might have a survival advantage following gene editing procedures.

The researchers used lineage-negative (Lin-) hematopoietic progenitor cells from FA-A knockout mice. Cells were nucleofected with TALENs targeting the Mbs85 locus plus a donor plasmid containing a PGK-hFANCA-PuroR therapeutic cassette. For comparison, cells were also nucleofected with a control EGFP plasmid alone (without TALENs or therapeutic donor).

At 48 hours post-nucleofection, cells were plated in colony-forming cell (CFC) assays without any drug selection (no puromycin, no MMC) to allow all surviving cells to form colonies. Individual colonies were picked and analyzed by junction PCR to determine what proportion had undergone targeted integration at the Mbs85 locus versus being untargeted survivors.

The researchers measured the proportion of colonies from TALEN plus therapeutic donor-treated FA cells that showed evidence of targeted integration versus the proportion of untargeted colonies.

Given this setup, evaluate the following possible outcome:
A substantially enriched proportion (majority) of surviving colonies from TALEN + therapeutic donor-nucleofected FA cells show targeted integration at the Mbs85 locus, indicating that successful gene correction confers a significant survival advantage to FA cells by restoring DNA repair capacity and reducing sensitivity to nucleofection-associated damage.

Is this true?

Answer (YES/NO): NO